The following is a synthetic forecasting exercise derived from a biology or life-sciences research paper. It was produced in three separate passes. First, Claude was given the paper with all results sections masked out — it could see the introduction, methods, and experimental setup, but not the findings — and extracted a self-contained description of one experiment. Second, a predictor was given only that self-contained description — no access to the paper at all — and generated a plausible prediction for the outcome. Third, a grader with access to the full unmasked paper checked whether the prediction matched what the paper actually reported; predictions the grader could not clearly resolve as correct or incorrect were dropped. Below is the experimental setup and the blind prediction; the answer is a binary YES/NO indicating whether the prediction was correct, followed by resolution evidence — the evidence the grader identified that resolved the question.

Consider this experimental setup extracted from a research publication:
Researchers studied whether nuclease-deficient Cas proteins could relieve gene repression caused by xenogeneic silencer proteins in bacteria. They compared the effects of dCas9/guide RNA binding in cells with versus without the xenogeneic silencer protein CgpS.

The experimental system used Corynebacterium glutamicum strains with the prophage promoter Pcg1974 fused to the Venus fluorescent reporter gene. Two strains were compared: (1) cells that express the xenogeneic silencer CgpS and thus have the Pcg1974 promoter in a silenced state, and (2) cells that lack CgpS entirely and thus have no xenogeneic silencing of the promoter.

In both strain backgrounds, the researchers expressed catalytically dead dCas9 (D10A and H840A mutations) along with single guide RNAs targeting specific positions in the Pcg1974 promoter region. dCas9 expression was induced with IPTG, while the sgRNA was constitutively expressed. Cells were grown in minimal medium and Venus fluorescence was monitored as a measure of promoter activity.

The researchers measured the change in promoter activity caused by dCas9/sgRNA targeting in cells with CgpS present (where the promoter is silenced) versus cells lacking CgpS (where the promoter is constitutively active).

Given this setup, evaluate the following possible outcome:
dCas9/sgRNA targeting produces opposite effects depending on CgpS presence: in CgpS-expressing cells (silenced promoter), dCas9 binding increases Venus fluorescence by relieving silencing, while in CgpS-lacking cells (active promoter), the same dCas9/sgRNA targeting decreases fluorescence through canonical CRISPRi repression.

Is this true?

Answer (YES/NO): YES